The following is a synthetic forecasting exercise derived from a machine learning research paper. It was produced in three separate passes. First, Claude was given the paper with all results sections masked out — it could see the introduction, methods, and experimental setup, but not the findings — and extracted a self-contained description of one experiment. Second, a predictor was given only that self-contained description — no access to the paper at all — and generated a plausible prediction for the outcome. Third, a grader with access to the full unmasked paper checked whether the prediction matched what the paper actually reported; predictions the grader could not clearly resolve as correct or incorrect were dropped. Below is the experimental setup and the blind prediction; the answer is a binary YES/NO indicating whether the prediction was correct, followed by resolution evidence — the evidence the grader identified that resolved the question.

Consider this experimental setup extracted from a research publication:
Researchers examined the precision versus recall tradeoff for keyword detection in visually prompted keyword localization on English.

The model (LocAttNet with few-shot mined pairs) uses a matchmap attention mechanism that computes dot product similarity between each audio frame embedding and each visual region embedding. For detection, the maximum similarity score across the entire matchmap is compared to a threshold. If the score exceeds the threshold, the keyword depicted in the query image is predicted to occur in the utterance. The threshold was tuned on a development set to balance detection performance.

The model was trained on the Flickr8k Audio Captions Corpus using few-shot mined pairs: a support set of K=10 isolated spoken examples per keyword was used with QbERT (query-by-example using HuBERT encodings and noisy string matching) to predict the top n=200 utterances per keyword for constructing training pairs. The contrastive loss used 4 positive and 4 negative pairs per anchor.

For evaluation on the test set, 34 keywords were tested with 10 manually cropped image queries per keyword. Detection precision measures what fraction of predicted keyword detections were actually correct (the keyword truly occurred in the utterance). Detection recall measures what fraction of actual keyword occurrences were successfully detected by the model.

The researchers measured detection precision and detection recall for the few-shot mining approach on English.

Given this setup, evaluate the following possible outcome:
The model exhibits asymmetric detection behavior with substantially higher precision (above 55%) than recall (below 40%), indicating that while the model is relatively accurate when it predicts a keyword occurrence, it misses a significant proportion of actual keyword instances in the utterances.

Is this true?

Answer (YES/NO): NO